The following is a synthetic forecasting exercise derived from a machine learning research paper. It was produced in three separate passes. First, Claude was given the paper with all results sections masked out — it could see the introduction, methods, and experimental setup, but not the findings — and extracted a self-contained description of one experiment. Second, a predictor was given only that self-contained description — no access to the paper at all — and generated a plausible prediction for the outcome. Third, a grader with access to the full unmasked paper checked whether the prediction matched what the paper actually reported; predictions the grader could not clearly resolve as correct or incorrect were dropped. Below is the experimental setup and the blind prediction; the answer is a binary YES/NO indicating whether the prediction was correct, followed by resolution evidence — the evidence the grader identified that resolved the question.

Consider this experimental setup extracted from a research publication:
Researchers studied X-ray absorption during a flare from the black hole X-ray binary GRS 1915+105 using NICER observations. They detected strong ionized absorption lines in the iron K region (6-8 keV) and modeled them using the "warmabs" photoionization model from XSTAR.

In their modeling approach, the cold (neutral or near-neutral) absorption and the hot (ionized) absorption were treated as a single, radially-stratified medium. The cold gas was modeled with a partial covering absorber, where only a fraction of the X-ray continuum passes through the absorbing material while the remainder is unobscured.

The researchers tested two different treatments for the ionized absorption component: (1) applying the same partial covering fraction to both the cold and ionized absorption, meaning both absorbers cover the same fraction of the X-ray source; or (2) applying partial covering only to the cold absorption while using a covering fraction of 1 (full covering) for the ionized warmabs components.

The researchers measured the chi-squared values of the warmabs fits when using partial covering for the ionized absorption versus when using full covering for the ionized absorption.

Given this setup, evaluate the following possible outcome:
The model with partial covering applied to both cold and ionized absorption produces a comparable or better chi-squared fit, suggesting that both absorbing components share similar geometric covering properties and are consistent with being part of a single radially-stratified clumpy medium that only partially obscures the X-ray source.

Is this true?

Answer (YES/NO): YES